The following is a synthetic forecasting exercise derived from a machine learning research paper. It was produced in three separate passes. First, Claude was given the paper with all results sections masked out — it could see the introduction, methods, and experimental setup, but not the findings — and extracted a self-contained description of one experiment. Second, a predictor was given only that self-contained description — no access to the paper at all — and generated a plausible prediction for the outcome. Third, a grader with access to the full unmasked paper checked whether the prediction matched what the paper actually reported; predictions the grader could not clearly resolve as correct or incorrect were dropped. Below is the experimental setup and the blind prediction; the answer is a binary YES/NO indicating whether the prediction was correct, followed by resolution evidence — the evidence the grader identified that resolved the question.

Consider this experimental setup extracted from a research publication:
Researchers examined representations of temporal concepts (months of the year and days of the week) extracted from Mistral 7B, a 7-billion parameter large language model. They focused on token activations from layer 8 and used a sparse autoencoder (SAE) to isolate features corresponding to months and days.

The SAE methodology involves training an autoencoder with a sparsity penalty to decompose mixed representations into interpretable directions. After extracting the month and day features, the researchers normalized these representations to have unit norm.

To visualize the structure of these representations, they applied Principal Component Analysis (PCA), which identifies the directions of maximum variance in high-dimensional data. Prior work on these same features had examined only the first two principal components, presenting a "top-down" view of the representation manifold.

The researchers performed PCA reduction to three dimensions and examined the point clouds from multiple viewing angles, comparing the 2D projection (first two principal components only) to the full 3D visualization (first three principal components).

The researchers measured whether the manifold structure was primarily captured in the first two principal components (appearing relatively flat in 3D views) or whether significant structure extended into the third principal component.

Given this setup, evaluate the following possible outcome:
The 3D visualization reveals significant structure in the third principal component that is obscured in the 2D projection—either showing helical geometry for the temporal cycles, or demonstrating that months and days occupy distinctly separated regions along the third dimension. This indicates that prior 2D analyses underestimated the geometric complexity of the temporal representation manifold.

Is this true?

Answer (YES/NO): YES